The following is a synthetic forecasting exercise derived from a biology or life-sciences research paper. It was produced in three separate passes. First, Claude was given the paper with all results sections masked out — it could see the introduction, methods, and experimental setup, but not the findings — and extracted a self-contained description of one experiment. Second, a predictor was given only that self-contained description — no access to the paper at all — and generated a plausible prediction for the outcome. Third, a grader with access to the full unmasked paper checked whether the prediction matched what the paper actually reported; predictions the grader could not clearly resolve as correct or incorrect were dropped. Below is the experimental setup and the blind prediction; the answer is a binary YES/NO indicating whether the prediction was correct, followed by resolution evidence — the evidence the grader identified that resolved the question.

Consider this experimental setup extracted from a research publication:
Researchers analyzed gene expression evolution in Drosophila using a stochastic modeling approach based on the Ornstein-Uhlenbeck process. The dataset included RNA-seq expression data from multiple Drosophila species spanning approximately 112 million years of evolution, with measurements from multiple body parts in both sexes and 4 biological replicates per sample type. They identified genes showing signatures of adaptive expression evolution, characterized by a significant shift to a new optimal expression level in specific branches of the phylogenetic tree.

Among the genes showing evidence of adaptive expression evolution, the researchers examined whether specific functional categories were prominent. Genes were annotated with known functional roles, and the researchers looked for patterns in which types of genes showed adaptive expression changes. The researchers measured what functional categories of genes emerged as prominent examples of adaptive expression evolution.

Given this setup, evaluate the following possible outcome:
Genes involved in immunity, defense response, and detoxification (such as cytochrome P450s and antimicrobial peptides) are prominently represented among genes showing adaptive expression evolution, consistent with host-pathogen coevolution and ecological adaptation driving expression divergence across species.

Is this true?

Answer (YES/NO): NO